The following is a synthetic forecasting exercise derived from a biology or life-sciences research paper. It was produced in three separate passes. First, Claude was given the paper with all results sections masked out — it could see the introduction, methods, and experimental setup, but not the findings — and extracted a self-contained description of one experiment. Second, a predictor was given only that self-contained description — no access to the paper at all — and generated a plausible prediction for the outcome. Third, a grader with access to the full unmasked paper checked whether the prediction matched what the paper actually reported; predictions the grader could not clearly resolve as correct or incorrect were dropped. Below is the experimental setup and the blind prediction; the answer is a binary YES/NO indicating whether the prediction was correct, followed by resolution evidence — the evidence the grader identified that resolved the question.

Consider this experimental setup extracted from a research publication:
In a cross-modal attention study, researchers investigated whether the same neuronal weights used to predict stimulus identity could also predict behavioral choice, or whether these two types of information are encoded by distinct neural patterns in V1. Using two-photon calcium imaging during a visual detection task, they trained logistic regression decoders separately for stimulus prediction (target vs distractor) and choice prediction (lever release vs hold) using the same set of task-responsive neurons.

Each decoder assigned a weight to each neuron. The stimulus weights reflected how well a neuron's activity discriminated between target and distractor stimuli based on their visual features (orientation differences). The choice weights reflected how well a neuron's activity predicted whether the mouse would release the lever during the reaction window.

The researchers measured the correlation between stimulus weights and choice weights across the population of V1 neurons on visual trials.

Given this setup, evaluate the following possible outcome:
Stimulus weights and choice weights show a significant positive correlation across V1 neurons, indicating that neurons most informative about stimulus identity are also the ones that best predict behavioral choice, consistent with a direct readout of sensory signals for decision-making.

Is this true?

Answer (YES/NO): YES